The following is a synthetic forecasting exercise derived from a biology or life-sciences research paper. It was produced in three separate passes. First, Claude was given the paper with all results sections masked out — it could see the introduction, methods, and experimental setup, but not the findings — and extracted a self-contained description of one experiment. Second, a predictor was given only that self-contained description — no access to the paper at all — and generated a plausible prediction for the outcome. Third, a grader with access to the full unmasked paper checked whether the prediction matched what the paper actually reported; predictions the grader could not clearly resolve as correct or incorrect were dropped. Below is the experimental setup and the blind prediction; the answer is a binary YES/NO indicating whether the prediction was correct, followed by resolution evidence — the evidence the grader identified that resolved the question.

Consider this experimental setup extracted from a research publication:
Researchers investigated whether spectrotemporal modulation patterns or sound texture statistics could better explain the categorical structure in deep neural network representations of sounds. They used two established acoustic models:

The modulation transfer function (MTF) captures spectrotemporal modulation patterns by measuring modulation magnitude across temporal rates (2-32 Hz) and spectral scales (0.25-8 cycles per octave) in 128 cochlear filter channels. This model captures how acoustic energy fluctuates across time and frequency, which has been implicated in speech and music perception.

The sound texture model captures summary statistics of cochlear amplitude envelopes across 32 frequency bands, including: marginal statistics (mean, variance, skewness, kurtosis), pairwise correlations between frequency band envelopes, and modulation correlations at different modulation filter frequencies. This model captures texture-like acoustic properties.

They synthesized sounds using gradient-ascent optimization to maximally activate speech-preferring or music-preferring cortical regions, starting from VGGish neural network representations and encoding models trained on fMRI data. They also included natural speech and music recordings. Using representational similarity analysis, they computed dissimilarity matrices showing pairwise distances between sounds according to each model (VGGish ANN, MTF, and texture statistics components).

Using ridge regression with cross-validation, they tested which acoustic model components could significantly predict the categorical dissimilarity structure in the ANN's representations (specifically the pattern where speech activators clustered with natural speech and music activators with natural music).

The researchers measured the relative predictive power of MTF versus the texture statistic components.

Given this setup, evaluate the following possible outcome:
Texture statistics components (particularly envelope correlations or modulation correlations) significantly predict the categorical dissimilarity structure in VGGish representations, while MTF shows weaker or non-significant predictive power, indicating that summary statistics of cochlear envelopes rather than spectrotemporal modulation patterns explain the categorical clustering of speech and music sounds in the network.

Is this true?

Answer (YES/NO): NO